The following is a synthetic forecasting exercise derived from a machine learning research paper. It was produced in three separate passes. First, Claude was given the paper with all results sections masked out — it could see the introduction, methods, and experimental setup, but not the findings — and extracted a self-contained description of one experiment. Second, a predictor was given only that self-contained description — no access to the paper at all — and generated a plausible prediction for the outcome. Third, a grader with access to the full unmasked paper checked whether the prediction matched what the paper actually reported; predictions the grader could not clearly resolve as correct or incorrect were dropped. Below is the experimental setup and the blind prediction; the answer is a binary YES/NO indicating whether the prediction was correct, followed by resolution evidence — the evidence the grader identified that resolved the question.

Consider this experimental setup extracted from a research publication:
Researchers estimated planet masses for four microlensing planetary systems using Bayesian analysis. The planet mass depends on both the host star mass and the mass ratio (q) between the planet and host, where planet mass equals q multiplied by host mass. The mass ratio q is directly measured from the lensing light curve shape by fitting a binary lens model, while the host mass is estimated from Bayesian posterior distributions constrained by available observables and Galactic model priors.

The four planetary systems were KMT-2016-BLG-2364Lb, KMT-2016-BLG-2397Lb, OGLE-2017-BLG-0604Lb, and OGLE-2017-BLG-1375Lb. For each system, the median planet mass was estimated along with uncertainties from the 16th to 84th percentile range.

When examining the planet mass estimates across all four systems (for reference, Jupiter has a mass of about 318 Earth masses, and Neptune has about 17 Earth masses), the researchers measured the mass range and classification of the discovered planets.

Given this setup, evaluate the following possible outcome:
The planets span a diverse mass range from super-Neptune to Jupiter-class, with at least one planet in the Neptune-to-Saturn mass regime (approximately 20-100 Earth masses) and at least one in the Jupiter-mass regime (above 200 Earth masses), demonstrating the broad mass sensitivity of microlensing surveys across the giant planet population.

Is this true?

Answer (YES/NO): NO